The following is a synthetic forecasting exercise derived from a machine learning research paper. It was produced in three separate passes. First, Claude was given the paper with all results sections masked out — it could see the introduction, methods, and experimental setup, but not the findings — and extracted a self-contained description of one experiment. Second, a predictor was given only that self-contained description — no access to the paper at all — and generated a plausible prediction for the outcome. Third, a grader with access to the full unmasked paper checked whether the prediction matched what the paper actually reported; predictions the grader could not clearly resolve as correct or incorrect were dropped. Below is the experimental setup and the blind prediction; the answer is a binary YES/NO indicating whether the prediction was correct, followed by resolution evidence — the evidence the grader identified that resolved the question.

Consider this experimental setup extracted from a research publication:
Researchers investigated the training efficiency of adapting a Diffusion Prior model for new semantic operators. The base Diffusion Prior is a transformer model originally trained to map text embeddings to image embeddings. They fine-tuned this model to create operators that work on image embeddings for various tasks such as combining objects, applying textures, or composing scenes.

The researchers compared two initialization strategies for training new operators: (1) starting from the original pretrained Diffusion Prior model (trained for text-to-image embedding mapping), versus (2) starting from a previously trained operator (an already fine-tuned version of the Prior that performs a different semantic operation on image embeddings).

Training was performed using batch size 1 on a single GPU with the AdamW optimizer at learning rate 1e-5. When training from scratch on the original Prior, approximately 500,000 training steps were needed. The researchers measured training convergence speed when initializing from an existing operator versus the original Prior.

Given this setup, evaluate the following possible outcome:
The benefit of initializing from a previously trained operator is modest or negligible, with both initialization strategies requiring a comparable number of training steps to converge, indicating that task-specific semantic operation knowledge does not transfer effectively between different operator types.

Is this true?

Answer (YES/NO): NO